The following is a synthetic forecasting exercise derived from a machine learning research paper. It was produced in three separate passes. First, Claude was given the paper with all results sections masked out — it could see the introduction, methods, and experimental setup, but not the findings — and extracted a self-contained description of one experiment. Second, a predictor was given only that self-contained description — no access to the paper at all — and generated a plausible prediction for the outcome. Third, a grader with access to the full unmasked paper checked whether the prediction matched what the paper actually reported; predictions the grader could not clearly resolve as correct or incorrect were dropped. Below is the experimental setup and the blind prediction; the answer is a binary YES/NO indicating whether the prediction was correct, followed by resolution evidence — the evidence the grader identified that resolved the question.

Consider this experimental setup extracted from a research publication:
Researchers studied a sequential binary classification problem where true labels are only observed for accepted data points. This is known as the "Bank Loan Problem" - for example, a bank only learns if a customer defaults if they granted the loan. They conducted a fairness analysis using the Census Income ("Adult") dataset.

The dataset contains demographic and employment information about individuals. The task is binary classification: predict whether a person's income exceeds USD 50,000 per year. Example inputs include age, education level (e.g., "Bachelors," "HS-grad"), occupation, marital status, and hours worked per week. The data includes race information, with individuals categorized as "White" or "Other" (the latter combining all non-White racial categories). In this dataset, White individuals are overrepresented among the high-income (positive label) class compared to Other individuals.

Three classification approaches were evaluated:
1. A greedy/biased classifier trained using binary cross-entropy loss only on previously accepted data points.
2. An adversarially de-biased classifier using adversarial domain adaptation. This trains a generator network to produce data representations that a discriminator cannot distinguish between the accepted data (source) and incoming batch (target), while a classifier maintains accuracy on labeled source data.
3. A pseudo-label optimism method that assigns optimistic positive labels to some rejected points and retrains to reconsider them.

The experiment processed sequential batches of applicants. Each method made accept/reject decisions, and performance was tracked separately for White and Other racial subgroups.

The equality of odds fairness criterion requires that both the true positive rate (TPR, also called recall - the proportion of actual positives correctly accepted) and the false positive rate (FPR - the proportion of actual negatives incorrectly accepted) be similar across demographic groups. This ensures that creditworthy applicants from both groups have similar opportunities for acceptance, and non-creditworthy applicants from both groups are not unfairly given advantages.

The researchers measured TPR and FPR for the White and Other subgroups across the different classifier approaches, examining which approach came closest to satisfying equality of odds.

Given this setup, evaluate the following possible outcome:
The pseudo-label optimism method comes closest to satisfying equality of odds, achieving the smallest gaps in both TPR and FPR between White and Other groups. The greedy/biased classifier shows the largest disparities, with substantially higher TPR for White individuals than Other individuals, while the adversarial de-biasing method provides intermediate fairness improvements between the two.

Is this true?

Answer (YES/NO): NO